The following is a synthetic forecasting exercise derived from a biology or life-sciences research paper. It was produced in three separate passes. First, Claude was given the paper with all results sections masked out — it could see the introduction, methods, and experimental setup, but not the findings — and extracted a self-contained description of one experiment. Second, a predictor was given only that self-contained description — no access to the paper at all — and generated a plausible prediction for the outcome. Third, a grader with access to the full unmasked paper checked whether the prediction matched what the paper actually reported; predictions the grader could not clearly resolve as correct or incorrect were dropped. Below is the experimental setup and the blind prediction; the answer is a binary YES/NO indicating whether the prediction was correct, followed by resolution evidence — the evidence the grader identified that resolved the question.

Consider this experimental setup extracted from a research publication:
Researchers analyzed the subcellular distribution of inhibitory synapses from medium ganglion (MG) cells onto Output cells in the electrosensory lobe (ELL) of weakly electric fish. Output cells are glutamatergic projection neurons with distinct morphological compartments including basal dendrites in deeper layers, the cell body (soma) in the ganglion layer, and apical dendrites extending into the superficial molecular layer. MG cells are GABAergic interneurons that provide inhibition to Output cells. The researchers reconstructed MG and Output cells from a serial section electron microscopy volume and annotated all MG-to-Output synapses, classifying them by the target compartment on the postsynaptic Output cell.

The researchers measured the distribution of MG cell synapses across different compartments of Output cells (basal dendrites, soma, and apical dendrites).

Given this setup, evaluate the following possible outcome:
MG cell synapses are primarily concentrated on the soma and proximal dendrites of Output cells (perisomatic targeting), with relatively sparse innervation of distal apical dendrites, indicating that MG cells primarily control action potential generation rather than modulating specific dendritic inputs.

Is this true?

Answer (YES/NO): NO